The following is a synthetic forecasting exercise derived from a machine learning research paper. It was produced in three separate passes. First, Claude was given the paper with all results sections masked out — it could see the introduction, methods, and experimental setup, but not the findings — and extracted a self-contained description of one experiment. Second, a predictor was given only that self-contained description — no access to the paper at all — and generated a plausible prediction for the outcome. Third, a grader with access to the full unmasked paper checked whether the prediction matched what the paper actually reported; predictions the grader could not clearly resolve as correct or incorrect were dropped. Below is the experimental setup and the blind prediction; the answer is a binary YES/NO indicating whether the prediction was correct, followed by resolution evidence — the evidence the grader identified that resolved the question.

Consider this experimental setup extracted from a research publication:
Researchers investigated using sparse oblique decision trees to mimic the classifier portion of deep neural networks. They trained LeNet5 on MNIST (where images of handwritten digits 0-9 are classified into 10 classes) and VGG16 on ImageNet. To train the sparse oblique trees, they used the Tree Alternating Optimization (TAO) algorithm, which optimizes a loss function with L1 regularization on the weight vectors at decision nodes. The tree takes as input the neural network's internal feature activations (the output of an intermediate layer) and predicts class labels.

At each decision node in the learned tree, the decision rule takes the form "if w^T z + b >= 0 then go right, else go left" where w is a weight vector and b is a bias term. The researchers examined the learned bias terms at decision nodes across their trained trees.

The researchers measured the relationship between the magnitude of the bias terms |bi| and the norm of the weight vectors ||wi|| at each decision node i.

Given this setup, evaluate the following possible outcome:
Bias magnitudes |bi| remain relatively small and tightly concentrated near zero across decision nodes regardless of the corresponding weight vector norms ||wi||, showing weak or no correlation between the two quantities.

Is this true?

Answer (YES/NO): YES